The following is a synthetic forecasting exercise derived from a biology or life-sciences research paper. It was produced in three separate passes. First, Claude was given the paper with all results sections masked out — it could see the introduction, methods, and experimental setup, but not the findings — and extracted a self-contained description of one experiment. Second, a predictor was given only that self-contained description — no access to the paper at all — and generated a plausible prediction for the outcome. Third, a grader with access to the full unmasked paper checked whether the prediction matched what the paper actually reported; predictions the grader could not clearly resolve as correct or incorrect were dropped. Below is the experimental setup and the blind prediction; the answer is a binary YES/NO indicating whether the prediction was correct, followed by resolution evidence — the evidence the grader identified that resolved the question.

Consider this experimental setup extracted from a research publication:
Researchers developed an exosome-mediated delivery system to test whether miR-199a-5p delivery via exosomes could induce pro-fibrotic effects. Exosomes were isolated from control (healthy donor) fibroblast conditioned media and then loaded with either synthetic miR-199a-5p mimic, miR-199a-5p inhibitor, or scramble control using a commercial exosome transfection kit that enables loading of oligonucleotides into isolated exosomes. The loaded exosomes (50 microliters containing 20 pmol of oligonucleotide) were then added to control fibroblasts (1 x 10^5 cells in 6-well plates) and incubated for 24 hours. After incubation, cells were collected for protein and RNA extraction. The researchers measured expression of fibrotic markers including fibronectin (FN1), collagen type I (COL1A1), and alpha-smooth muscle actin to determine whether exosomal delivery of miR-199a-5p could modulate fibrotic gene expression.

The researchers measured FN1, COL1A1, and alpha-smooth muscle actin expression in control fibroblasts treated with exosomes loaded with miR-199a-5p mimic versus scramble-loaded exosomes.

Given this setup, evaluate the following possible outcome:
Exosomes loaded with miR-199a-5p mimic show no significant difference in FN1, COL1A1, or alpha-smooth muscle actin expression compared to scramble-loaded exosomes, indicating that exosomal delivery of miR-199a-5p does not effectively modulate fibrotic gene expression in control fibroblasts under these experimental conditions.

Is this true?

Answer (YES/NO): NO